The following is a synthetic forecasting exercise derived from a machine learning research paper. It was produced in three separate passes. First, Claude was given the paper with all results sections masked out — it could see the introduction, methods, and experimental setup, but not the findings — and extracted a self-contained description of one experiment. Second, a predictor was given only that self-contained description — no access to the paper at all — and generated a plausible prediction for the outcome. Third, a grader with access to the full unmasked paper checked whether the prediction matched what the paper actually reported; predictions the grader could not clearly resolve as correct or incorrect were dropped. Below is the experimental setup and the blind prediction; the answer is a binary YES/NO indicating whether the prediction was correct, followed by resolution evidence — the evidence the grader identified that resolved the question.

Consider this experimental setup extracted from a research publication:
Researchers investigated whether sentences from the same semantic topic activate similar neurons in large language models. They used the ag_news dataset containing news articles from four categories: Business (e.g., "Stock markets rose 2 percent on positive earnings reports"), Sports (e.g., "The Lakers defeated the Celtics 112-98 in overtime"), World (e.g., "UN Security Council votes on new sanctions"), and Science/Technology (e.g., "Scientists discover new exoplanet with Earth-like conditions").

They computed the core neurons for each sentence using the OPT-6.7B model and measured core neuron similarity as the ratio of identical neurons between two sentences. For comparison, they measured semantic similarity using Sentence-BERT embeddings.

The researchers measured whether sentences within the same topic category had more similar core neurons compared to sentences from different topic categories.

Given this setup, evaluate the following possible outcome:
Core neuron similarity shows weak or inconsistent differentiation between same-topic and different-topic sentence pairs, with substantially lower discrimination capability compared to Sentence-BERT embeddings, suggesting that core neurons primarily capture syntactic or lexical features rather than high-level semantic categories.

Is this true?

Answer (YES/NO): NO